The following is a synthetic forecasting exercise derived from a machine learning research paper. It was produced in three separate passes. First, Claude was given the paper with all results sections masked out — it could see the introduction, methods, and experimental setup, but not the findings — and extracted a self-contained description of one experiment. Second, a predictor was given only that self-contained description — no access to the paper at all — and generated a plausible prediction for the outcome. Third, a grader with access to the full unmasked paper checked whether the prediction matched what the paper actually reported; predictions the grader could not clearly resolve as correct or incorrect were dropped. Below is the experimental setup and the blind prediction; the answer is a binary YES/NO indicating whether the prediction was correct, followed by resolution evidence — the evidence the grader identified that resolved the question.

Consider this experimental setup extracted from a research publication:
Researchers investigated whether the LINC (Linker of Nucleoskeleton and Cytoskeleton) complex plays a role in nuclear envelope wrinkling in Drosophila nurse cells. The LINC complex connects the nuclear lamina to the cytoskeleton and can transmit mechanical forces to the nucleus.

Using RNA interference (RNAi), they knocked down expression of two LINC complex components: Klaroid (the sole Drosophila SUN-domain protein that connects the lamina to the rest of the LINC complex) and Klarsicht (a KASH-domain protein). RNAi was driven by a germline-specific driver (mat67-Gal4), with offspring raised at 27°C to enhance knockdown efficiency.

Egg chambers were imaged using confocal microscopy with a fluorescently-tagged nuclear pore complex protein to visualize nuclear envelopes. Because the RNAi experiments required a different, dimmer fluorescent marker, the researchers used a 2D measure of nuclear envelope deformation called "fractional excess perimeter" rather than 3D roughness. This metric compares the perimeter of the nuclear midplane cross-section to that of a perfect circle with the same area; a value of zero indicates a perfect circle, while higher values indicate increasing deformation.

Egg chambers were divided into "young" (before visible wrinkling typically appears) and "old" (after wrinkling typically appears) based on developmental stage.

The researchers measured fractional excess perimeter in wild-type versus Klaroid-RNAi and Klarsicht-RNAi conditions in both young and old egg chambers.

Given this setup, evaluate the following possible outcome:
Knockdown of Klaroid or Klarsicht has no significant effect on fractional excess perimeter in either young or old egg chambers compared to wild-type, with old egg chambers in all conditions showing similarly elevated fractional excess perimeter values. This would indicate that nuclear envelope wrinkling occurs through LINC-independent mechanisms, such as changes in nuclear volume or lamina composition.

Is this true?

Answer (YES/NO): YES